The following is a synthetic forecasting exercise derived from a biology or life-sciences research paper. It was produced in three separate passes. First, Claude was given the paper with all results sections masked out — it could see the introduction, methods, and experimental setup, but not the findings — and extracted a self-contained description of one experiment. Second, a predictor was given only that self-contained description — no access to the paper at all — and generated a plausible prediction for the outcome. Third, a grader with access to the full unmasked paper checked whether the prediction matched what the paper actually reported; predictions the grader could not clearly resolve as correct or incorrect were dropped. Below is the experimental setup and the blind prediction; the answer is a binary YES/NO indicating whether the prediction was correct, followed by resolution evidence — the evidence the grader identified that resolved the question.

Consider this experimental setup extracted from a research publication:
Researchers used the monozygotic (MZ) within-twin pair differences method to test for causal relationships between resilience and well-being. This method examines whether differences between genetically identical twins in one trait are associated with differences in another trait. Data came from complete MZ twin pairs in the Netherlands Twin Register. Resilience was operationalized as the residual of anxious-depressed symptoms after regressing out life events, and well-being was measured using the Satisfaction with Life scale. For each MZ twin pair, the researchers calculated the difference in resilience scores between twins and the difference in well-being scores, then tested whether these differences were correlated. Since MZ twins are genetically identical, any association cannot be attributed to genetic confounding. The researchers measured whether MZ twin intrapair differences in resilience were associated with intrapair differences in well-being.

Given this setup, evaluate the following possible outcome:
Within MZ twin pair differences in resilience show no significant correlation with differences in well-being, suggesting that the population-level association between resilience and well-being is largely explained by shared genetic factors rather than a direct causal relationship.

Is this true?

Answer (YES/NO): NO